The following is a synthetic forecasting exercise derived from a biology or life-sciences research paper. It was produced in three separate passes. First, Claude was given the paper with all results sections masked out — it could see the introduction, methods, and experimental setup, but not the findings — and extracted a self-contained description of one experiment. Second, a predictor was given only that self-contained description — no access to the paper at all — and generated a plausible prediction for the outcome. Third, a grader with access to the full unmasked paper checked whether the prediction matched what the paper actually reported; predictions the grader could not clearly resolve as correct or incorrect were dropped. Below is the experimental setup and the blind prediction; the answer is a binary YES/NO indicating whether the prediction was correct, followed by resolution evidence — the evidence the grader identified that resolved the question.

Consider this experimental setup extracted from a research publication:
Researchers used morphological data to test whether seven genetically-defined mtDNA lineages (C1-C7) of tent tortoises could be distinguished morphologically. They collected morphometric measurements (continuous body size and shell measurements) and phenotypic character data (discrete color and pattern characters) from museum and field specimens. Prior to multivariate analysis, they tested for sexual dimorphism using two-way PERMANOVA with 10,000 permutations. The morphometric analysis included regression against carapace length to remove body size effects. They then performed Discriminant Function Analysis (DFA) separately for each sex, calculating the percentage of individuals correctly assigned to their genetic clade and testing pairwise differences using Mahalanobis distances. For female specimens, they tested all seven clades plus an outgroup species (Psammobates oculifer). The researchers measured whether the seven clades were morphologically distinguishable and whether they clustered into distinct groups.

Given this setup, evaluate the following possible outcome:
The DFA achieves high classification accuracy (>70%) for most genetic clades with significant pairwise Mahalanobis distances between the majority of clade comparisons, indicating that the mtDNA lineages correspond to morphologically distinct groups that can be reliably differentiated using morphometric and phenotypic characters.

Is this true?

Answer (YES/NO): NO